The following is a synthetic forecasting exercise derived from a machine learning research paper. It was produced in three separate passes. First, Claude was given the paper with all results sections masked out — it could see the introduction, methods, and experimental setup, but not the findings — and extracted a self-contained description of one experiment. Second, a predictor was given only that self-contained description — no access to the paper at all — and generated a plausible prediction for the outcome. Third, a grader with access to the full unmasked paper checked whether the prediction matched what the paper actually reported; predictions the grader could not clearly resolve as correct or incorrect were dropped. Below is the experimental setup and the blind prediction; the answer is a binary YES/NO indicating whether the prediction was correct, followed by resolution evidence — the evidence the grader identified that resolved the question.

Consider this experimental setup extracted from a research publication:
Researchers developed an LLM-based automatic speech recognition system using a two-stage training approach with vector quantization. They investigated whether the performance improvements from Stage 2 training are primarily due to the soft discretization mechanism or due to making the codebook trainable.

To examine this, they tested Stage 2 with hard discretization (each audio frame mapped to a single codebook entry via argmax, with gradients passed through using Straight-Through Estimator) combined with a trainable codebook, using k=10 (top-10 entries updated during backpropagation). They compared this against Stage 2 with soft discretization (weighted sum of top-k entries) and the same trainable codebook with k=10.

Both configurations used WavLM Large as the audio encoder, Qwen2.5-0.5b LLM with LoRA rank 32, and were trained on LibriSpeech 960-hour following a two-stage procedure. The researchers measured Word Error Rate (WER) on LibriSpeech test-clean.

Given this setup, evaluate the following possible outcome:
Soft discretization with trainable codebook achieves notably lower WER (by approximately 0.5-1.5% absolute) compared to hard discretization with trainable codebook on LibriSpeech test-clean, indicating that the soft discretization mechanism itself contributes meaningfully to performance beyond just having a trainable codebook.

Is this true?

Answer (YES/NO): YES